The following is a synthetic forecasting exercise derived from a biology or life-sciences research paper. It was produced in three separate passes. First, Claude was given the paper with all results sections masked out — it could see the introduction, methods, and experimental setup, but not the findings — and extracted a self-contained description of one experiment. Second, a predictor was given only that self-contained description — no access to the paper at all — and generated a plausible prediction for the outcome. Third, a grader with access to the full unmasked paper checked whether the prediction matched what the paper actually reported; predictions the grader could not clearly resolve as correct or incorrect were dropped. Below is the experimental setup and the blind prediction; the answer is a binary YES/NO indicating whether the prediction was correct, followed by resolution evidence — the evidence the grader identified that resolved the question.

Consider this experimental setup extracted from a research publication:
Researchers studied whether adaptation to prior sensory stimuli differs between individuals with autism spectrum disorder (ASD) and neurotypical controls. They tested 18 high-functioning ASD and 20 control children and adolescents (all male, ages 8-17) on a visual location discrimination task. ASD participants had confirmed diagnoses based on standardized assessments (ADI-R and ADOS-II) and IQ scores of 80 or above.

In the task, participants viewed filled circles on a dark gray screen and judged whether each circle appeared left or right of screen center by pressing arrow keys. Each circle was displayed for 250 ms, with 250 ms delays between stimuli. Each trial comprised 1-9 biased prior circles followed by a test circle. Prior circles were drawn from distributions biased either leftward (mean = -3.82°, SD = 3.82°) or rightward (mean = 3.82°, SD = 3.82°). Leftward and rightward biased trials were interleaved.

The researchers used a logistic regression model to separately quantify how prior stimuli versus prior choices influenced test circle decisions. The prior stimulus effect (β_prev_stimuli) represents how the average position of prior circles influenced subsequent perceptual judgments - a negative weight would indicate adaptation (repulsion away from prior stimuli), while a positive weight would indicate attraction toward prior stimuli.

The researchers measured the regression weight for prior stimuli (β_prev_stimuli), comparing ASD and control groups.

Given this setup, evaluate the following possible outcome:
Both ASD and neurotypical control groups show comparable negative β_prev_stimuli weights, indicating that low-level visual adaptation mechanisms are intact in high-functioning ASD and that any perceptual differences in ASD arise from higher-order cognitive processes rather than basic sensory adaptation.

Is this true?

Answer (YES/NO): YES